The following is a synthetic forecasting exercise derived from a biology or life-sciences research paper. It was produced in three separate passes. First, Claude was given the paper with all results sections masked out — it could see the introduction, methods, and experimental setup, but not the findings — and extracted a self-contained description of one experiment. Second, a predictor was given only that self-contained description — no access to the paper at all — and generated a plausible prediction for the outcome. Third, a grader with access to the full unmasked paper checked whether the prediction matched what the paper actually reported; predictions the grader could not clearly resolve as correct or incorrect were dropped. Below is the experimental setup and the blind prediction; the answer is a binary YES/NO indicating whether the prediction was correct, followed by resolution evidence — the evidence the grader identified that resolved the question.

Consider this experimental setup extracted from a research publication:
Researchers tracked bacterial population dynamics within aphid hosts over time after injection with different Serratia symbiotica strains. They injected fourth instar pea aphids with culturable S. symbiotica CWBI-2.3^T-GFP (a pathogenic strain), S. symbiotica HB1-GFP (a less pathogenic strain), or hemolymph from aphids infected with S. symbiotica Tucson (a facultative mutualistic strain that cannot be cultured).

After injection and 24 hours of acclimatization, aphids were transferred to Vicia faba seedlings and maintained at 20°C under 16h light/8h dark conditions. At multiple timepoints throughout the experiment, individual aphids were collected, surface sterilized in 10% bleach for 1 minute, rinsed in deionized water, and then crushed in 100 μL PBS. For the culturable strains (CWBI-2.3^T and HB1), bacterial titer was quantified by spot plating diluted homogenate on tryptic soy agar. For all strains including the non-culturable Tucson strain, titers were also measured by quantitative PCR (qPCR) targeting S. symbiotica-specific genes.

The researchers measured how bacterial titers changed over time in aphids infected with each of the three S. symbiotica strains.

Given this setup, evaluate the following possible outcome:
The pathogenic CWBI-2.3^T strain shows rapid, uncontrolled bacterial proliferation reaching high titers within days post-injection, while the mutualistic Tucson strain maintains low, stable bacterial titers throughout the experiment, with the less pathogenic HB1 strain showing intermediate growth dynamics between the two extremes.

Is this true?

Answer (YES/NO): NO